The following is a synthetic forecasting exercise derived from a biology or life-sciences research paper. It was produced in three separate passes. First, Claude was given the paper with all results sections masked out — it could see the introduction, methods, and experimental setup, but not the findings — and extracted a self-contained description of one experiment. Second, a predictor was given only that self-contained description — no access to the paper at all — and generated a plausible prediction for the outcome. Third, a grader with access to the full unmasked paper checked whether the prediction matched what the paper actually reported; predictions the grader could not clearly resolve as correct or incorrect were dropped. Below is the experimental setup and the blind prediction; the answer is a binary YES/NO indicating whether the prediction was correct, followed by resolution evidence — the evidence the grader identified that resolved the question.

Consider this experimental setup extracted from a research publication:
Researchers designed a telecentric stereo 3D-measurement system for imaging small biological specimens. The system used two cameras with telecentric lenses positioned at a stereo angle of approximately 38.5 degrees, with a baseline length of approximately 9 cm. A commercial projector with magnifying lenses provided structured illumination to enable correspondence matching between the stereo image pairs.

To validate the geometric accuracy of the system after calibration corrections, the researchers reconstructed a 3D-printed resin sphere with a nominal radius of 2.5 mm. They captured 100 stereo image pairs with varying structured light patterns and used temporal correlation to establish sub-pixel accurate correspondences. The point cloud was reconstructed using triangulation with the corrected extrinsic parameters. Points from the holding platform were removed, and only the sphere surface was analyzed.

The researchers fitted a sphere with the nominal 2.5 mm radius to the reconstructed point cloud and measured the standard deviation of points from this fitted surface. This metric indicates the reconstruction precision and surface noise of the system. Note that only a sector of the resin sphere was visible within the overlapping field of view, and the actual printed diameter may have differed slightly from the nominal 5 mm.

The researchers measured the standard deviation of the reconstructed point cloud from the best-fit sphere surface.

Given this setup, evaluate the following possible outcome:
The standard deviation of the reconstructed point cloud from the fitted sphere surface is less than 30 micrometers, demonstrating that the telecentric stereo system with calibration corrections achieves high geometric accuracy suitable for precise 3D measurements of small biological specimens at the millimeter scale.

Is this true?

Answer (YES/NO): NO